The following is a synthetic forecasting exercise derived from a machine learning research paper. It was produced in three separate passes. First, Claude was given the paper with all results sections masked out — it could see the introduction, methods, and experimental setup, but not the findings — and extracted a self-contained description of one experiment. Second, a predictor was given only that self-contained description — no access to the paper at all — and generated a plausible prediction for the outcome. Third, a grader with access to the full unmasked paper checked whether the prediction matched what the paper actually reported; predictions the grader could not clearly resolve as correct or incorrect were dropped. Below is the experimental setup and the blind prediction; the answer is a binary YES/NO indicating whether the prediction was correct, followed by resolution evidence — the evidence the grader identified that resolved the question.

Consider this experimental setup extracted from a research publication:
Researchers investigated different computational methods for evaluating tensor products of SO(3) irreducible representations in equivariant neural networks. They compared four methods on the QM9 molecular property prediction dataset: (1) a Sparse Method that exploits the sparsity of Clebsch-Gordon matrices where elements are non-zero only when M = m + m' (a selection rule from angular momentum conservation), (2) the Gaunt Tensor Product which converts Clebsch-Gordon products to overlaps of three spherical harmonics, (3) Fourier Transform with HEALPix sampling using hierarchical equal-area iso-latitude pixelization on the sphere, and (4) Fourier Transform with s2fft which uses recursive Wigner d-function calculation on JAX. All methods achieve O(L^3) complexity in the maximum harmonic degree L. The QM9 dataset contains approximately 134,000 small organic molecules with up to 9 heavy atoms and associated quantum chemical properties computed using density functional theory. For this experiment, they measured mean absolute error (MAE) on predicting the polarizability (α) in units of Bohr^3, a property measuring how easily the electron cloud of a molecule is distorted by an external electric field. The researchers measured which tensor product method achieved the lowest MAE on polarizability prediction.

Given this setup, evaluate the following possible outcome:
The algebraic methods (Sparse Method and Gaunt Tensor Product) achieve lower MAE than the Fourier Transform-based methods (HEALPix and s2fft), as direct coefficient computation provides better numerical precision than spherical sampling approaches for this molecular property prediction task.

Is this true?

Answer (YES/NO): NO